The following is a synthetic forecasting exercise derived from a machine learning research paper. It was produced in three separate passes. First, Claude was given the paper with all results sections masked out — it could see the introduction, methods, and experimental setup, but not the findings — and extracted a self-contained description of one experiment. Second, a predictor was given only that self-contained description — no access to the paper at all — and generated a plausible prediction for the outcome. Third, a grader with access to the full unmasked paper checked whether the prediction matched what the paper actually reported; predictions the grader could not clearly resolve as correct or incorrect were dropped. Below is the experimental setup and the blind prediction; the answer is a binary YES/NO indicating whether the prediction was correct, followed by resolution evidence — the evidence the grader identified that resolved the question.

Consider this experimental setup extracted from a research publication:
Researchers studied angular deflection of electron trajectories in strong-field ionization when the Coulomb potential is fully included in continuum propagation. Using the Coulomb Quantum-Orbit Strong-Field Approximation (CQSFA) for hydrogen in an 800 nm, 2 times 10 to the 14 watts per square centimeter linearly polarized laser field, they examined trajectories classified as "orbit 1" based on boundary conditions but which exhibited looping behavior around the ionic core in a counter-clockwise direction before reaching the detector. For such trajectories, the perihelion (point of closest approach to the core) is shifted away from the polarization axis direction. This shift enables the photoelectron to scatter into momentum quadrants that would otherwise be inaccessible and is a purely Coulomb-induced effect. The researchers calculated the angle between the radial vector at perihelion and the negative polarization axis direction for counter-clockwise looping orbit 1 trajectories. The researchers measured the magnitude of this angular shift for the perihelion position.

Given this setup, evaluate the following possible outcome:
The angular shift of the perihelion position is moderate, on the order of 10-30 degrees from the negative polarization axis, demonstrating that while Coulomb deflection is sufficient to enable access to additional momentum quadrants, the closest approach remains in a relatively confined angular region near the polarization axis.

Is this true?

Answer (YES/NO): NO